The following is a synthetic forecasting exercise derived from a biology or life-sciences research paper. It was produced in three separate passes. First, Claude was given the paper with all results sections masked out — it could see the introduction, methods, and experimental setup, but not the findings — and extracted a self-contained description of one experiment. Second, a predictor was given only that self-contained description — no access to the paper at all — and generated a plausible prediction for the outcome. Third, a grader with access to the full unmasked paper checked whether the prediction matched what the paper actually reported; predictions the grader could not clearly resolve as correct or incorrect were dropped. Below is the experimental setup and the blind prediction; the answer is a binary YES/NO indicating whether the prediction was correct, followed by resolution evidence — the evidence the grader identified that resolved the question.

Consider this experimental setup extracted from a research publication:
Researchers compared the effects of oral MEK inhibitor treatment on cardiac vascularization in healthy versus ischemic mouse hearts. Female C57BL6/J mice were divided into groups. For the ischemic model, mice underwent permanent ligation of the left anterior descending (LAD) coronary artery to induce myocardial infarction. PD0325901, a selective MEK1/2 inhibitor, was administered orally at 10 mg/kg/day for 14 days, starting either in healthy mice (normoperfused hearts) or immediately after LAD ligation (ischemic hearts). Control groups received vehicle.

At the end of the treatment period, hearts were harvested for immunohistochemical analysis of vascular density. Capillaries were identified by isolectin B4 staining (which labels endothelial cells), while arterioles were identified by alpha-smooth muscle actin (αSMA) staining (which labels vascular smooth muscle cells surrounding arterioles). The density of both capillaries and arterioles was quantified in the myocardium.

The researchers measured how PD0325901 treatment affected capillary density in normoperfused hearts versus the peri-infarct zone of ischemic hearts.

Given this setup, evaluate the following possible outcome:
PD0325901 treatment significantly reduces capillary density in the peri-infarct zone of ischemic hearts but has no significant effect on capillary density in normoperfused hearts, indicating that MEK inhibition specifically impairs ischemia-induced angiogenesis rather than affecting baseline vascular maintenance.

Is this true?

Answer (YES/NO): NO